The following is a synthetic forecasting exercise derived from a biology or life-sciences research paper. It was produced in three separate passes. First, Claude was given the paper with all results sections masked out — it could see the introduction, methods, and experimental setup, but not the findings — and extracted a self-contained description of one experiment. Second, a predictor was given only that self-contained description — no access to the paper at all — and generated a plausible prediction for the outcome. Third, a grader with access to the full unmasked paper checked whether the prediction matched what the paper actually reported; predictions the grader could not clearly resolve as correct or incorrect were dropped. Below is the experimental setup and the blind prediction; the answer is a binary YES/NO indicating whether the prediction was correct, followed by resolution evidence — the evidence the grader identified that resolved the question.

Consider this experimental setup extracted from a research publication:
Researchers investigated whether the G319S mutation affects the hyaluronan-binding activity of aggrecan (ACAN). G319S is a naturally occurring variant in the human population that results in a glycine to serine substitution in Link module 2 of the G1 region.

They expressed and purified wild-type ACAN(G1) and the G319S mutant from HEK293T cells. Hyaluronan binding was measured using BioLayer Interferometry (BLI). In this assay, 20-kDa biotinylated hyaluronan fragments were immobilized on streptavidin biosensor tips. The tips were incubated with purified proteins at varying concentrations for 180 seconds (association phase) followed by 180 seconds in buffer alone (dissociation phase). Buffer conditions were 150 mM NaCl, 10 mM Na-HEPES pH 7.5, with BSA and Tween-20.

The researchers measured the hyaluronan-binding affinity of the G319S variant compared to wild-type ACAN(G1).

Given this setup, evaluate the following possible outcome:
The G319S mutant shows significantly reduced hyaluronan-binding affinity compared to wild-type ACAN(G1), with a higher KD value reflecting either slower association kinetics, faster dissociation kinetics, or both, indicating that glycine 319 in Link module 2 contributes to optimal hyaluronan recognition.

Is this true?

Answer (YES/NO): YES